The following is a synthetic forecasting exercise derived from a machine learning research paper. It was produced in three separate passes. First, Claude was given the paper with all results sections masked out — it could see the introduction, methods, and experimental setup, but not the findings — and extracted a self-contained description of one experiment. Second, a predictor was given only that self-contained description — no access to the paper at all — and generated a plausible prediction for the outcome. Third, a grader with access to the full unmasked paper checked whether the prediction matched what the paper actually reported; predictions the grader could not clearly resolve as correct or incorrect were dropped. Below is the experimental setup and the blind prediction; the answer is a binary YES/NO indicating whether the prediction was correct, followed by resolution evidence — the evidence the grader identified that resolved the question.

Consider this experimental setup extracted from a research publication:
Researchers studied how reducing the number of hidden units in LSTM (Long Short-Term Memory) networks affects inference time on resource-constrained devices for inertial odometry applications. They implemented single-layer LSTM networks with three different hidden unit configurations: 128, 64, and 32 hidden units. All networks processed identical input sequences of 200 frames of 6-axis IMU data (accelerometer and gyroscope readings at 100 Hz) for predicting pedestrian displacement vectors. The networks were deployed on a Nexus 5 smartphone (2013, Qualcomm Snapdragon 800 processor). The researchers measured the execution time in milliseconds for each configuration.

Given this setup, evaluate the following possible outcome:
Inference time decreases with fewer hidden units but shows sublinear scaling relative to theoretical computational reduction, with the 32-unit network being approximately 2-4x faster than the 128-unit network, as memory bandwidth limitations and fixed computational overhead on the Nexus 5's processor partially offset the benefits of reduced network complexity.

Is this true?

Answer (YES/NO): NO